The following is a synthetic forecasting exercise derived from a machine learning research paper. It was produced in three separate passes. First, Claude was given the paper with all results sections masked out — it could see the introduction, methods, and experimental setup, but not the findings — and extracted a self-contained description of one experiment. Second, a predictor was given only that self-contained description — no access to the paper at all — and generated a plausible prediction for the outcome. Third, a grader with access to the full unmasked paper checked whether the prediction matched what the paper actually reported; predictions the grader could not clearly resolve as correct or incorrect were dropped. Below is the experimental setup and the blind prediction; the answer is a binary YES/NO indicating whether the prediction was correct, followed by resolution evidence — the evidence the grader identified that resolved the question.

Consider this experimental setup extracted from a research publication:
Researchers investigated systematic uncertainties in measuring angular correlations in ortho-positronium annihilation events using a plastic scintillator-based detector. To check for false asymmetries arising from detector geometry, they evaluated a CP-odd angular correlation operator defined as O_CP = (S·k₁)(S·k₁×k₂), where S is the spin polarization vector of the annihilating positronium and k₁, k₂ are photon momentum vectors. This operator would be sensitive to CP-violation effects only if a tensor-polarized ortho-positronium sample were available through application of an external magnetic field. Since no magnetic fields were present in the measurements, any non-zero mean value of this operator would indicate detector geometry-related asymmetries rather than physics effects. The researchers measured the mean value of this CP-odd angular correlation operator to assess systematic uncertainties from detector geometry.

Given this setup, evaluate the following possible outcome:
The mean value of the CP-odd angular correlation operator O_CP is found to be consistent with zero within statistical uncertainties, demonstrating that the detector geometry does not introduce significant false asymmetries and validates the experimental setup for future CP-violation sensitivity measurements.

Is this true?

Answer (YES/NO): YES